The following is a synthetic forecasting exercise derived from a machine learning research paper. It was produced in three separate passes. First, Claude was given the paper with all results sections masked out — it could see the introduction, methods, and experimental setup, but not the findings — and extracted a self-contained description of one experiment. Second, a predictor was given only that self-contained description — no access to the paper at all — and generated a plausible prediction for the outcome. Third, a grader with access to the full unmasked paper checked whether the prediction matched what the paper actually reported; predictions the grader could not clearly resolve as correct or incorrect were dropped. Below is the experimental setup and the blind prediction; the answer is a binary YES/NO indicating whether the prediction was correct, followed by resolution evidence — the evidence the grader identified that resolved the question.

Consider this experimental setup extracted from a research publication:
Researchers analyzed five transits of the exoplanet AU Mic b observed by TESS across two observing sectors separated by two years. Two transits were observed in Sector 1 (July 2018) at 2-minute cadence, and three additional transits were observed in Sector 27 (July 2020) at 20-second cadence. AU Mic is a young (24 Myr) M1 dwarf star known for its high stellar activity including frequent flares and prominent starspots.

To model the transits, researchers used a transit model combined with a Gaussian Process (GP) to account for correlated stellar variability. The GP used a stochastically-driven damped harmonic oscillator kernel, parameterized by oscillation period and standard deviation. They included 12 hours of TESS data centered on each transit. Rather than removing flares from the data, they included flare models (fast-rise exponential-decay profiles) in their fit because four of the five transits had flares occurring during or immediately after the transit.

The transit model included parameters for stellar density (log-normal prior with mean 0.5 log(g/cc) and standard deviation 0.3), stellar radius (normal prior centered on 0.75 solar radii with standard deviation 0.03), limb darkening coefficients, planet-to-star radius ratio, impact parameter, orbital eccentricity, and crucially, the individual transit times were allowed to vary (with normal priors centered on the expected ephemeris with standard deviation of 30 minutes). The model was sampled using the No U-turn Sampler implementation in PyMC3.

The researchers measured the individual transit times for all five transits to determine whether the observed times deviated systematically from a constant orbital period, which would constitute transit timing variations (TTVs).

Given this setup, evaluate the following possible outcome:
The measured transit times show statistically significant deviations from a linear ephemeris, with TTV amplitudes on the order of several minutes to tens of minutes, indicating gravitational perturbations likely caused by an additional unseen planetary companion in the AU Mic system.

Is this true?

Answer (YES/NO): NO